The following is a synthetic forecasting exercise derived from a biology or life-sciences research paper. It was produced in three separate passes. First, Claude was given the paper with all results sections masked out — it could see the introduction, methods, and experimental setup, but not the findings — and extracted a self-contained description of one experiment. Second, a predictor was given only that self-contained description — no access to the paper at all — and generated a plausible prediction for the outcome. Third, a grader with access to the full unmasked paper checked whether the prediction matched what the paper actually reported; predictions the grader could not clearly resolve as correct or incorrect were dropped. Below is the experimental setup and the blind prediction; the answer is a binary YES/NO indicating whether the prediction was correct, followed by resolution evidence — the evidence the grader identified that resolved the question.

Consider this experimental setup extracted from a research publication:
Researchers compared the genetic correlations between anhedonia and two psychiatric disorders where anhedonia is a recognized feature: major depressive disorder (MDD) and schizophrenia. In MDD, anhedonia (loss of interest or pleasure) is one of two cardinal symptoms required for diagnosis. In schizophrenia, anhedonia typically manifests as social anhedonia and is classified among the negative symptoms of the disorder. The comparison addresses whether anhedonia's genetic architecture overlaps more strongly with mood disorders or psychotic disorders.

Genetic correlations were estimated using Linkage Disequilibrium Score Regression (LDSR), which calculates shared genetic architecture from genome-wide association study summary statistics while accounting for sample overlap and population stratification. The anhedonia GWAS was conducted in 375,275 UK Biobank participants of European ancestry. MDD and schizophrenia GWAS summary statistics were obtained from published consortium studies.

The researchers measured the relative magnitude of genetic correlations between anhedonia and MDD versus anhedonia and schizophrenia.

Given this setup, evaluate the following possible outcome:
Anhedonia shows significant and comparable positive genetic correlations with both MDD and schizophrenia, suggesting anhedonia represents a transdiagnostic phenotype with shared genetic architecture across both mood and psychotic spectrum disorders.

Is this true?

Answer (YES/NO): NO